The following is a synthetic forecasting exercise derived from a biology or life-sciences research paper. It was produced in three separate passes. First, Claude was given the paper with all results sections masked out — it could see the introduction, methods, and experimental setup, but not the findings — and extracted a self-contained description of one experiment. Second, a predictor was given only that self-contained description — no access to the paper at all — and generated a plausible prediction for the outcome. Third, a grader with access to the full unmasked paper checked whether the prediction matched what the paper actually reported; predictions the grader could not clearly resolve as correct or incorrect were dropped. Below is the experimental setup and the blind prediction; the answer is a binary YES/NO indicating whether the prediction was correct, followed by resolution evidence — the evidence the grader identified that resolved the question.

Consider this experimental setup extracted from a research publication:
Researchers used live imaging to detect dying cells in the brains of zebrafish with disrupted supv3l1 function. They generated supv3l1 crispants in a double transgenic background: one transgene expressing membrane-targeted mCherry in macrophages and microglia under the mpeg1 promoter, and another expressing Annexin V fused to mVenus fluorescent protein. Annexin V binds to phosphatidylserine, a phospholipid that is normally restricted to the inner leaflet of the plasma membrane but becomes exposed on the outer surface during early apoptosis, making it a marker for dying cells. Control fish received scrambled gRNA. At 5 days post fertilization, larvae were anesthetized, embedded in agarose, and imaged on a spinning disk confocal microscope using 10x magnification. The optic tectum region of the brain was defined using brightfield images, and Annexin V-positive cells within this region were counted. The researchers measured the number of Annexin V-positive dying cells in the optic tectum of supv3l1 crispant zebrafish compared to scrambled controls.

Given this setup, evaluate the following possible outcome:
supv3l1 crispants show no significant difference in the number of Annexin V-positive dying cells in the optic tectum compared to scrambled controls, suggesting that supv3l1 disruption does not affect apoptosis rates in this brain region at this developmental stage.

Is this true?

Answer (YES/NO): NO